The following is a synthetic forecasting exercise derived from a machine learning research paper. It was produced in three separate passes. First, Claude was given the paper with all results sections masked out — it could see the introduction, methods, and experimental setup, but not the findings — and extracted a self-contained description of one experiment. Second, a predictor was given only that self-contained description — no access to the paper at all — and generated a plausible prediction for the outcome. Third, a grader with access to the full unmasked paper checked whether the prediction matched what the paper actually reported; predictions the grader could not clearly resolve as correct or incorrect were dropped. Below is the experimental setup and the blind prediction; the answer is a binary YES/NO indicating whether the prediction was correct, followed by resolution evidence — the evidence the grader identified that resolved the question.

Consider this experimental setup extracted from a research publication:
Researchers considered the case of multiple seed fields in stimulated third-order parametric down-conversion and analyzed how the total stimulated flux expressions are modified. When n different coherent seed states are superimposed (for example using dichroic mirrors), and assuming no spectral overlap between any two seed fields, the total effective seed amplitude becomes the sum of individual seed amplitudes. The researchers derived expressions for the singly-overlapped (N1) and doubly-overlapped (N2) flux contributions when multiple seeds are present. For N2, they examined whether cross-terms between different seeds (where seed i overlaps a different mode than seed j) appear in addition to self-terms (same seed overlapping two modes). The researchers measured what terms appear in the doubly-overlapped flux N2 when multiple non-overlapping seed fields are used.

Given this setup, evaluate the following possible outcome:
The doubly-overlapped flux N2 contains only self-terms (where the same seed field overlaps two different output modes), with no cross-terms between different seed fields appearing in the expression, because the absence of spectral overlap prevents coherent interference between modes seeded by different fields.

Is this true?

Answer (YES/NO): NO